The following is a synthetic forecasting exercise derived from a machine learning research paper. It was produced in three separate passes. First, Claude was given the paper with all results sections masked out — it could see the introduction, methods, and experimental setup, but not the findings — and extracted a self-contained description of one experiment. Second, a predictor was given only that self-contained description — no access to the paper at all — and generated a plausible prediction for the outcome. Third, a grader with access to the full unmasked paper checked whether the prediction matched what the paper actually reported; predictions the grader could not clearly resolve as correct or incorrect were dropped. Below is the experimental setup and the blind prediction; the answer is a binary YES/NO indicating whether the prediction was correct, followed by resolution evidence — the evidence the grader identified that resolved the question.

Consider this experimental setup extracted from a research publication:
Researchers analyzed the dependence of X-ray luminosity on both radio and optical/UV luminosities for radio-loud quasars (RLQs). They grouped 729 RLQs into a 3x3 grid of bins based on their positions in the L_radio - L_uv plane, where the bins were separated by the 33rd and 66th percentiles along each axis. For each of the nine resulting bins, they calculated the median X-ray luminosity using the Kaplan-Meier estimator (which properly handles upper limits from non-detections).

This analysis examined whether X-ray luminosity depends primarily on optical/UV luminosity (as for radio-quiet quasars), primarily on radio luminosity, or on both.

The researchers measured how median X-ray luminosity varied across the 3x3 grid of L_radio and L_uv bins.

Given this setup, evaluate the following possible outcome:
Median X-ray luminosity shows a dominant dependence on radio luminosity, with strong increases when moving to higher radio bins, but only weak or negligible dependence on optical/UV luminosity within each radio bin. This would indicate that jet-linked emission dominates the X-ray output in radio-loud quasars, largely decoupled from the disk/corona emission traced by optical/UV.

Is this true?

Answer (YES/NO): NO